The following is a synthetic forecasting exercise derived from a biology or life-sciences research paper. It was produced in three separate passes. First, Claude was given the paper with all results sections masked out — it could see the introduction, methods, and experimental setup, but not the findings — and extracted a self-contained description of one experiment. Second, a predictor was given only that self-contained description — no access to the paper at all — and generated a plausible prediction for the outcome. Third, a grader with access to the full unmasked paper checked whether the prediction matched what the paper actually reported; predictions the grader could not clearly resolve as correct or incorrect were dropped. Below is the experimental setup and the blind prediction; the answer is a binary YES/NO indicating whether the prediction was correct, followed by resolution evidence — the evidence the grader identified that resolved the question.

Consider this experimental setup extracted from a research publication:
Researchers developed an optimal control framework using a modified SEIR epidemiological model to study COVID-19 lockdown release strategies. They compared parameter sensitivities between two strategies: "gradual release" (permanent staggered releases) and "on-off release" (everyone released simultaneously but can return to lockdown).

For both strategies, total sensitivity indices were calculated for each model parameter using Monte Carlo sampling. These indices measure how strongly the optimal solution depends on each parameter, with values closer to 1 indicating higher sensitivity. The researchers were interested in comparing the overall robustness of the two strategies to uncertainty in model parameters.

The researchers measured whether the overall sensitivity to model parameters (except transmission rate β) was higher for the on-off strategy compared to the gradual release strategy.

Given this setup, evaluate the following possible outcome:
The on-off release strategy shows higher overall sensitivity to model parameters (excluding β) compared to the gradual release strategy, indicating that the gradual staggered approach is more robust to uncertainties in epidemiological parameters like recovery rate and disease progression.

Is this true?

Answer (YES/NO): YES